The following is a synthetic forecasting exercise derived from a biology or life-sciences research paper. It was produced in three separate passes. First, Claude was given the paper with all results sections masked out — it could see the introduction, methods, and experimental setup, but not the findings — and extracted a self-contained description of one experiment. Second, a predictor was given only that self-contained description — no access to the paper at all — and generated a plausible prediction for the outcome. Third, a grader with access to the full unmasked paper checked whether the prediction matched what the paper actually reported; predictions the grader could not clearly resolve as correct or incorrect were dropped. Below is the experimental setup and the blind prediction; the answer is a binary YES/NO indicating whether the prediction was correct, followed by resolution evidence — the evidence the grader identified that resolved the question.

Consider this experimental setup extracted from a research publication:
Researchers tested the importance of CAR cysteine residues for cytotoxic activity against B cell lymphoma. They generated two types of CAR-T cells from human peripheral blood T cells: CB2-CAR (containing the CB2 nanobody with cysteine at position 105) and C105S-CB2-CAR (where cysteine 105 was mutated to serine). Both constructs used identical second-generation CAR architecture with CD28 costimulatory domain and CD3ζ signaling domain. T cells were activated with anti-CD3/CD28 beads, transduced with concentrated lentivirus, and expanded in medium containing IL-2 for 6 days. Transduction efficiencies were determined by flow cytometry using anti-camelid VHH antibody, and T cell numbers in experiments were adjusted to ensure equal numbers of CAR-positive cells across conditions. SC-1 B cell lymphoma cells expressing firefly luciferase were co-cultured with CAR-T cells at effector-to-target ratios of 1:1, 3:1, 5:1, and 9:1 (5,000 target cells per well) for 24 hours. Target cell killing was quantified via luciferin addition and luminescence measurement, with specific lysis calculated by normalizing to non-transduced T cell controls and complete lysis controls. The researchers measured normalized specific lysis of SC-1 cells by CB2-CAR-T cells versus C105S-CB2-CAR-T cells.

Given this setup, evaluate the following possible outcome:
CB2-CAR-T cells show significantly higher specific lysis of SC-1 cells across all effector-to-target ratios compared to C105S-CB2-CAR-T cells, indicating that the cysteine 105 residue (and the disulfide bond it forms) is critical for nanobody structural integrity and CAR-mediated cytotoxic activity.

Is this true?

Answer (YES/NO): NO